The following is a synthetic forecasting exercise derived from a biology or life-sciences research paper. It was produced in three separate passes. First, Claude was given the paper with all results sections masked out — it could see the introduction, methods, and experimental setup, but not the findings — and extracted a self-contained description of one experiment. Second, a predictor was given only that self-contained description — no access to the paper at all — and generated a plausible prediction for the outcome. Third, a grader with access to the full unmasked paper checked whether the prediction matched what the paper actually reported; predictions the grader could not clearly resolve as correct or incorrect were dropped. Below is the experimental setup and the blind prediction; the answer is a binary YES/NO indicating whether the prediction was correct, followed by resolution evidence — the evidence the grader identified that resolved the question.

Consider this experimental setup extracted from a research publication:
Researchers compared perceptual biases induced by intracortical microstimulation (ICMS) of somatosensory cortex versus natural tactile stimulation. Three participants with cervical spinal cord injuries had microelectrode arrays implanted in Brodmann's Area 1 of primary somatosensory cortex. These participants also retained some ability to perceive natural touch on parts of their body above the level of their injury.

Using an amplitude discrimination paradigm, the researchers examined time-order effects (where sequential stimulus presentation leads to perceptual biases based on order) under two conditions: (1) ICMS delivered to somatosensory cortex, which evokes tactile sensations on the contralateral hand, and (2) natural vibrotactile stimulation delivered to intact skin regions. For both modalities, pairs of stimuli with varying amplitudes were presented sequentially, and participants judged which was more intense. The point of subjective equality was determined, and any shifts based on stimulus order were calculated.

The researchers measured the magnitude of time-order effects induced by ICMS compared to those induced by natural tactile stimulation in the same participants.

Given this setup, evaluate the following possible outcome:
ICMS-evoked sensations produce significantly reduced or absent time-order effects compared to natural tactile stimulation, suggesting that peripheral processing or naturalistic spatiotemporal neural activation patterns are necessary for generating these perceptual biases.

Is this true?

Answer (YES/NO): NO